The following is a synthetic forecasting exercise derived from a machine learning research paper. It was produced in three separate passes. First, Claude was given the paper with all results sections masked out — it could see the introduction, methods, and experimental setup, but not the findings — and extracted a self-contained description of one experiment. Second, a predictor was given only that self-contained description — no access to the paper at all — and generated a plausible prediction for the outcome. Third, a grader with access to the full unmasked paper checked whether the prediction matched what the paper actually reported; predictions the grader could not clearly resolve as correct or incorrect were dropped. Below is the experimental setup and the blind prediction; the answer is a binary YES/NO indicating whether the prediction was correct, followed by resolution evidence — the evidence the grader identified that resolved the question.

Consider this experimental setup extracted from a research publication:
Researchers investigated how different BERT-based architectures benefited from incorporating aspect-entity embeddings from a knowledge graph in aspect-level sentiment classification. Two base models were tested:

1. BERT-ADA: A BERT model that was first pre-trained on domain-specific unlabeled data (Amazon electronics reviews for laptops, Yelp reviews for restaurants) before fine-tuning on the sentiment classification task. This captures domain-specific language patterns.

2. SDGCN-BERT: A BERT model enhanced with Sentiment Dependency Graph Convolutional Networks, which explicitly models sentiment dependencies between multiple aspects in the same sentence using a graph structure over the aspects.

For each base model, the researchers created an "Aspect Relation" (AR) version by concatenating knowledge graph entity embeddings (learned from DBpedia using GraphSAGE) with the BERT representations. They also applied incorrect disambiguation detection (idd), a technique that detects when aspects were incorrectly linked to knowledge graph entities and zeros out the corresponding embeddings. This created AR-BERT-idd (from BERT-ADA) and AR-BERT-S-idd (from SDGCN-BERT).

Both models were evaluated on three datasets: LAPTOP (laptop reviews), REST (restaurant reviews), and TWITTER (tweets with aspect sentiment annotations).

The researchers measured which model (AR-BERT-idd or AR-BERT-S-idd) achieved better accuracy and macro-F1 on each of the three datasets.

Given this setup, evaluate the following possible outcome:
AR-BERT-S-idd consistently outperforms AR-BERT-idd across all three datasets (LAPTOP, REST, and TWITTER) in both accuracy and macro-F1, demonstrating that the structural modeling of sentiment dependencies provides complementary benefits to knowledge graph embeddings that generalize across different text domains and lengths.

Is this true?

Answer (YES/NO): NO